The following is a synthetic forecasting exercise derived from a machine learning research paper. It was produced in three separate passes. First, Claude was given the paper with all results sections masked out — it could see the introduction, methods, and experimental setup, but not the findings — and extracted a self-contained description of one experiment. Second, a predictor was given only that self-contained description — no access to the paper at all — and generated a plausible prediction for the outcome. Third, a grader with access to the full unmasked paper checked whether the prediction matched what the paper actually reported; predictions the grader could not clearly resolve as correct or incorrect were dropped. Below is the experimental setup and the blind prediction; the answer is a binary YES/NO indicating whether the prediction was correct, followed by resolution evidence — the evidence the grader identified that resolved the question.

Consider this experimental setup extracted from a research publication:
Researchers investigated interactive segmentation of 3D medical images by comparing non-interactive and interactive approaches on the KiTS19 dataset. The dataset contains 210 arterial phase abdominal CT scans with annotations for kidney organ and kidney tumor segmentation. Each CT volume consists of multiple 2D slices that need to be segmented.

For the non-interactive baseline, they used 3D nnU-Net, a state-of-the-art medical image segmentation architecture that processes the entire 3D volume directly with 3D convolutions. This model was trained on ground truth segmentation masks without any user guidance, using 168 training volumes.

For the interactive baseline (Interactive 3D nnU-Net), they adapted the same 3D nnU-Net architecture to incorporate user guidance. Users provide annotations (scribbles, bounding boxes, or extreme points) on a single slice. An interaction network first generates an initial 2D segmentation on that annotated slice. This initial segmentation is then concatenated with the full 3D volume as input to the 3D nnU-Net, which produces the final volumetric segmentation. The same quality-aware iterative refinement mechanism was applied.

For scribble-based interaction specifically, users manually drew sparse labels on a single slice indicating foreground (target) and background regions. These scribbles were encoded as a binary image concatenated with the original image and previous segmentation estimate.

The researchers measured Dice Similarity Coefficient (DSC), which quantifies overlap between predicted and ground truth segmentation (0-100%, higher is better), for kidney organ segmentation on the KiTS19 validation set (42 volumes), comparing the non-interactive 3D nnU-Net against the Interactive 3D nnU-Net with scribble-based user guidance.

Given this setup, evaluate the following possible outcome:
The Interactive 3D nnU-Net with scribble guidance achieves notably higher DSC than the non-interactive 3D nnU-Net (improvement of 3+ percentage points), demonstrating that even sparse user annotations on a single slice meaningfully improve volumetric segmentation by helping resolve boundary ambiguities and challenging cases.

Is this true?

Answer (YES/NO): NO